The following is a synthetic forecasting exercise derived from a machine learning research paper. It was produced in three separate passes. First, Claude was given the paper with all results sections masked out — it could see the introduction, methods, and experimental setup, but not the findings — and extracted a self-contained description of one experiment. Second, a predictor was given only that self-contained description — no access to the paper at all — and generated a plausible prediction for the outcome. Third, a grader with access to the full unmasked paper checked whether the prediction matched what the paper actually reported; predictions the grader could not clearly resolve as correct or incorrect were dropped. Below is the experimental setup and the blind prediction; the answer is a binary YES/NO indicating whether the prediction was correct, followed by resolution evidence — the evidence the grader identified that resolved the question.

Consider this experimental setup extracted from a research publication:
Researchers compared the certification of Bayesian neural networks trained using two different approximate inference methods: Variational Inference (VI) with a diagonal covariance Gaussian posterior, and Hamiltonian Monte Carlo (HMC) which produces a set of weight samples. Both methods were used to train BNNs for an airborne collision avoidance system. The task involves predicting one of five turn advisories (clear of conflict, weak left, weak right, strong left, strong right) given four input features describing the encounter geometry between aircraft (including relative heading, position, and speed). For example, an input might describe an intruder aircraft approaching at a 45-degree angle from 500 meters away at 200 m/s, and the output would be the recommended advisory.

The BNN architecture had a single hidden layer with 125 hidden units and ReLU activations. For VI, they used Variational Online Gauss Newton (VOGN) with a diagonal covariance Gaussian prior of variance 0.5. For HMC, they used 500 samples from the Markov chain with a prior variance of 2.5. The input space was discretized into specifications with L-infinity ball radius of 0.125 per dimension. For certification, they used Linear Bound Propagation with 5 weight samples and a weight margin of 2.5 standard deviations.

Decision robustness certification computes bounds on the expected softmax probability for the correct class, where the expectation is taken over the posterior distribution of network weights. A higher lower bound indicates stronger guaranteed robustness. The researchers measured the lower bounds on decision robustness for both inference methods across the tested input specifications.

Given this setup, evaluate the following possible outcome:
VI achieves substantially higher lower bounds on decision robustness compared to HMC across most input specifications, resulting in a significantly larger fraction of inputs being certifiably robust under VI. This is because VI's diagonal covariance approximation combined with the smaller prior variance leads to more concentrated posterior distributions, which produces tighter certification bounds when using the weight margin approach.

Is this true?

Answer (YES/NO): NO